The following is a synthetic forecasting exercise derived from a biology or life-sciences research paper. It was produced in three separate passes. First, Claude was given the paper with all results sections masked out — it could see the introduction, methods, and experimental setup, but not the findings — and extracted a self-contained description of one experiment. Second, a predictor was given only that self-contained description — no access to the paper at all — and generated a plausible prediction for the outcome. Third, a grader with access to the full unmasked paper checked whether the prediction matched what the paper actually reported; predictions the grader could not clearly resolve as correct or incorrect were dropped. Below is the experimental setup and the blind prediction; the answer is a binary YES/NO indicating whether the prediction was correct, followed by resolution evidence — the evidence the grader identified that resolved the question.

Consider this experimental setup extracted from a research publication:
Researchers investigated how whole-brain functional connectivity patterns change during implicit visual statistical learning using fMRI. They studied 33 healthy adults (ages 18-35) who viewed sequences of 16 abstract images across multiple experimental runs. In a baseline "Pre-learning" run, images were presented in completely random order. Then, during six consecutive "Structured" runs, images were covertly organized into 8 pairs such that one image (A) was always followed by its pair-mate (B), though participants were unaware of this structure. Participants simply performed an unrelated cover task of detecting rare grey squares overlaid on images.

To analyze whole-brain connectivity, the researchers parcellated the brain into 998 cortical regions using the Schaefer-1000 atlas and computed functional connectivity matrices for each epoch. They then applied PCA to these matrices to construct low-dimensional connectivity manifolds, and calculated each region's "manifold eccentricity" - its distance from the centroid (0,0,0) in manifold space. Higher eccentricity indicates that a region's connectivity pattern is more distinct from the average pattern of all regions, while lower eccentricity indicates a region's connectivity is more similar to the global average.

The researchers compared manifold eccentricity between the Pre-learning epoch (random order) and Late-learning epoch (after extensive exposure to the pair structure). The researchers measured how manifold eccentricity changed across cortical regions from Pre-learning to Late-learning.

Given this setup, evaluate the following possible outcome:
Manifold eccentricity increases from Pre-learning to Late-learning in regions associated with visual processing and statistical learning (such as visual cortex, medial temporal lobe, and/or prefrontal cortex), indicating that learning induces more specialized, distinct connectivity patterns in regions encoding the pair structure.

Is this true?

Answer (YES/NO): NO